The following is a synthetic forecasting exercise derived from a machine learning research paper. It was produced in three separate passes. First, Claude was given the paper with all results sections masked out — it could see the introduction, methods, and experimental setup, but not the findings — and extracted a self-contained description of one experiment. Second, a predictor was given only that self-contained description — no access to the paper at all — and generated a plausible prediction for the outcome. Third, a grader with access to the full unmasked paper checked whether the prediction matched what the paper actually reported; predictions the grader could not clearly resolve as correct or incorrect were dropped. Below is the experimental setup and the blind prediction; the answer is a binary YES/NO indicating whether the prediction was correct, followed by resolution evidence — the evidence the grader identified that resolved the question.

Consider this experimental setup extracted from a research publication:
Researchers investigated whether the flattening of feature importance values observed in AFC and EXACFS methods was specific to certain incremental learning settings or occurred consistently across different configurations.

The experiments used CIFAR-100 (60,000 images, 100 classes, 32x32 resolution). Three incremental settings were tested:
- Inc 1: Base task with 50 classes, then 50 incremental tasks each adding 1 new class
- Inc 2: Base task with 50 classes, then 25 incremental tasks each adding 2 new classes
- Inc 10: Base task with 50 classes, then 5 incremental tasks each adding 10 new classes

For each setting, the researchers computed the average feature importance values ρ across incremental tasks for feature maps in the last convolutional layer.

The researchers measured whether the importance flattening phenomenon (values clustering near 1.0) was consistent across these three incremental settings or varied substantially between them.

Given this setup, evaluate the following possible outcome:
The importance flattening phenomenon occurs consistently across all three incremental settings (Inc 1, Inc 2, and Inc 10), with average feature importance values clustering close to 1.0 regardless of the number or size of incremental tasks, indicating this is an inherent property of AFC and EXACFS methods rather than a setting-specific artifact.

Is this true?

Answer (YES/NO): YES